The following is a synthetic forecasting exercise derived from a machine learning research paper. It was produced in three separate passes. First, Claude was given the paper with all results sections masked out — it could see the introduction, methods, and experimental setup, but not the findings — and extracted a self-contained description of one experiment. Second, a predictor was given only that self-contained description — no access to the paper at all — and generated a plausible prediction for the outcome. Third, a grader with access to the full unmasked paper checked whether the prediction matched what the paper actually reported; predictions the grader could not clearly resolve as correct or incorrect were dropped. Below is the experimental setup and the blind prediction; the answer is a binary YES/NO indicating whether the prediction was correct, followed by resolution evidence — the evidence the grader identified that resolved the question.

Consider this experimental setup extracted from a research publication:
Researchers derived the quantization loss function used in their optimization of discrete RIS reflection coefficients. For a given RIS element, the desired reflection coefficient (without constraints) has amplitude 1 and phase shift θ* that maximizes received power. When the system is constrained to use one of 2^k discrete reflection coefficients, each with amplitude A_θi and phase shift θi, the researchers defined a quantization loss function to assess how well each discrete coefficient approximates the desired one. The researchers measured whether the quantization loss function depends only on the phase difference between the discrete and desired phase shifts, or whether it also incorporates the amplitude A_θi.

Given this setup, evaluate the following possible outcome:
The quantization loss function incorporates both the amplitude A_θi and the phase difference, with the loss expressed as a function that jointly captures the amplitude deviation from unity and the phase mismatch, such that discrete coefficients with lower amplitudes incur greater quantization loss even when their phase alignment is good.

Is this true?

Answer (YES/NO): YES